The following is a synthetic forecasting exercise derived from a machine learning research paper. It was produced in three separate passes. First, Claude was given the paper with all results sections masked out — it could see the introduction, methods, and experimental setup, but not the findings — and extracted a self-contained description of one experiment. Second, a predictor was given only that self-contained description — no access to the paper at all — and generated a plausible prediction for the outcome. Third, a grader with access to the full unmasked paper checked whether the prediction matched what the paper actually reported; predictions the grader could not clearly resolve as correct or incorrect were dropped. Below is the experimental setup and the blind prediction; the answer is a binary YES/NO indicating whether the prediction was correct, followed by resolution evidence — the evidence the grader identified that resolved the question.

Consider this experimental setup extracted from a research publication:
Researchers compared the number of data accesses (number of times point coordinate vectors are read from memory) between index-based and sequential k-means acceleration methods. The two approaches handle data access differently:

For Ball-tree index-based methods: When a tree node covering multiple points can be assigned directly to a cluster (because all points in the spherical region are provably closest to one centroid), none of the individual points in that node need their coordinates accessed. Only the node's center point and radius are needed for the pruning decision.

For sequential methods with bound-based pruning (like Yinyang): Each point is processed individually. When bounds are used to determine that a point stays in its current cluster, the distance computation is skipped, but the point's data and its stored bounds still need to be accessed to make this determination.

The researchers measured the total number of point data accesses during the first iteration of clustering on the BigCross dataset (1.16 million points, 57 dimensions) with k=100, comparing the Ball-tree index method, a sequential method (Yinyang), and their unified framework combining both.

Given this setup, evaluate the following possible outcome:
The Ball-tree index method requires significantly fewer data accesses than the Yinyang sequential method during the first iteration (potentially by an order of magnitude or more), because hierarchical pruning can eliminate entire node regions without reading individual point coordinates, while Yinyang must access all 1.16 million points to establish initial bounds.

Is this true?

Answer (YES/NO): NO